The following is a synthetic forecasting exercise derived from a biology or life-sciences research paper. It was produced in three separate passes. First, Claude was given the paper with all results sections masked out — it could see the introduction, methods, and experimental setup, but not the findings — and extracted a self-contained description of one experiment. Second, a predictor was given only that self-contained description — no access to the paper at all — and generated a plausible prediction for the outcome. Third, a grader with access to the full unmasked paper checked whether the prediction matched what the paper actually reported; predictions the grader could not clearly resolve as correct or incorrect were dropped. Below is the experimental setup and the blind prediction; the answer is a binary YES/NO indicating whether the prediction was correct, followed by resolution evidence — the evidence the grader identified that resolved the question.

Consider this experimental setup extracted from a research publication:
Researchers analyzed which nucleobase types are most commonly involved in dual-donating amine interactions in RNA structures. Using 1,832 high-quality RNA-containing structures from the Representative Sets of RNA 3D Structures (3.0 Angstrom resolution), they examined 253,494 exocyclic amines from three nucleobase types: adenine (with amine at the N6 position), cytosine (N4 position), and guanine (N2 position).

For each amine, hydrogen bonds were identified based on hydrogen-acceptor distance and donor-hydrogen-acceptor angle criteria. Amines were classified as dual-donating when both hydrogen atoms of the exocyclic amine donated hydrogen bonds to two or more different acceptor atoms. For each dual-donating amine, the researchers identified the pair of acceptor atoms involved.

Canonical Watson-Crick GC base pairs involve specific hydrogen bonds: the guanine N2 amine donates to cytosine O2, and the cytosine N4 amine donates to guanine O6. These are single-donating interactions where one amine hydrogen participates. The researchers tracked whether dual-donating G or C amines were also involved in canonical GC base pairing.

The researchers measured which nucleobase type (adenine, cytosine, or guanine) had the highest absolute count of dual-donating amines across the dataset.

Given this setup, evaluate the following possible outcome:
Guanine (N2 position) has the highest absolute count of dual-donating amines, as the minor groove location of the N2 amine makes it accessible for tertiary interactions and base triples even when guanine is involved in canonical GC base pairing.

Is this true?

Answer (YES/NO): YES